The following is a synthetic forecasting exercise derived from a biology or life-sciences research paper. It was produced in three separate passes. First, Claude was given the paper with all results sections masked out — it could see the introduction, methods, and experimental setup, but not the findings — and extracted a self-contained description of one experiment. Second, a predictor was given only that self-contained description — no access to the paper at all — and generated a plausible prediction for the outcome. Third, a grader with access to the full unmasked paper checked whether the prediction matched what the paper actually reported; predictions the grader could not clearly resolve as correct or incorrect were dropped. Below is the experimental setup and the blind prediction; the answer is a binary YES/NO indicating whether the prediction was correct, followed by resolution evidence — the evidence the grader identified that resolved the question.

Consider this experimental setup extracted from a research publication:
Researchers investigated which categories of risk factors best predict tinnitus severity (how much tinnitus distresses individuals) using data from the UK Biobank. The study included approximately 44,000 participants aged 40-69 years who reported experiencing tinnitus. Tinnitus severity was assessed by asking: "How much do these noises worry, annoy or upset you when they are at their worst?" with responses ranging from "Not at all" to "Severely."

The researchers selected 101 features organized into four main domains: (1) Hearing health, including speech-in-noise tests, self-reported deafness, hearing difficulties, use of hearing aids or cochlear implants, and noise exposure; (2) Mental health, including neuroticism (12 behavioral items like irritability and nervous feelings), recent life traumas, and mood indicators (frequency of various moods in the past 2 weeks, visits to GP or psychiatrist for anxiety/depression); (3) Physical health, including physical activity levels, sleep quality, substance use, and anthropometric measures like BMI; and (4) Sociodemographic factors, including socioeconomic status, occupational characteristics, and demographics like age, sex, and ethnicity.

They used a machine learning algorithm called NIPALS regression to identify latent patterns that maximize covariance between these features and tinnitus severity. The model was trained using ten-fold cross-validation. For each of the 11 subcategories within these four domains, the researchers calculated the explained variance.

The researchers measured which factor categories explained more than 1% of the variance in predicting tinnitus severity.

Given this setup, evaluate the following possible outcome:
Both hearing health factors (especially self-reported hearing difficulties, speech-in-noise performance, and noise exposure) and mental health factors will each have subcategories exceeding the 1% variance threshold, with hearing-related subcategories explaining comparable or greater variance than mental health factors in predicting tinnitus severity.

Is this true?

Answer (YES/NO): NO